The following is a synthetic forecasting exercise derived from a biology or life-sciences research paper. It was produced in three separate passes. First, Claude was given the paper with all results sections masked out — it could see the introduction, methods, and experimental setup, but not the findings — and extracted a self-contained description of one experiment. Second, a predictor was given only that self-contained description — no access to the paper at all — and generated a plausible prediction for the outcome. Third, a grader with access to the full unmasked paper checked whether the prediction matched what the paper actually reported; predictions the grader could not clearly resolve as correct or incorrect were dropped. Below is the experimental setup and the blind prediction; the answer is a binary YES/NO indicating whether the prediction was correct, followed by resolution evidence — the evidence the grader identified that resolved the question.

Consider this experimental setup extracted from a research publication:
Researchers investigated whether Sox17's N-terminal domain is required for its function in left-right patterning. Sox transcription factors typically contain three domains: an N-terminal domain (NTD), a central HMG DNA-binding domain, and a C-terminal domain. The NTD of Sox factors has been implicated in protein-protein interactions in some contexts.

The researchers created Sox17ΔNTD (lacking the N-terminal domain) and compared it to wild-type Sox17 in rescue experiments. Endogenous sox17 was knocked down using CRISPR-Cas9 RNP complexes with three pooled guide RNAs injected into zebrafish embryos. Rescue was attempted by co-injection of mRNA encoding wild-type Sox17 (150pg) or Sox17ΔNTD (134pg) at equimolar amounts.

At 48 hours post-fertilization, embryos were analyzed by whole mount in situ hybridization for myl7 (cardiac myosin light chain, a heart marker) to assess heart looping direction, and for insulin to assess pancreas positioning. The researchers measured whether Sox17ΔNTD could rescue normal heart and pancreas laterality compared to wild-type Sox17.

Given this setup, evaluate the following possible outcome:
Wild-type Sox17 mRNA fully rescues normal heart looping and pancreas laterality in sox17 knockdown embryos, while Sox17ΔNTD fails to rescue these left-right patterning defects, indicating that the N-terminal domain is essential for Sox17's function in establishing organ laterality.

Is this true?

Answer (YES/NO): NO